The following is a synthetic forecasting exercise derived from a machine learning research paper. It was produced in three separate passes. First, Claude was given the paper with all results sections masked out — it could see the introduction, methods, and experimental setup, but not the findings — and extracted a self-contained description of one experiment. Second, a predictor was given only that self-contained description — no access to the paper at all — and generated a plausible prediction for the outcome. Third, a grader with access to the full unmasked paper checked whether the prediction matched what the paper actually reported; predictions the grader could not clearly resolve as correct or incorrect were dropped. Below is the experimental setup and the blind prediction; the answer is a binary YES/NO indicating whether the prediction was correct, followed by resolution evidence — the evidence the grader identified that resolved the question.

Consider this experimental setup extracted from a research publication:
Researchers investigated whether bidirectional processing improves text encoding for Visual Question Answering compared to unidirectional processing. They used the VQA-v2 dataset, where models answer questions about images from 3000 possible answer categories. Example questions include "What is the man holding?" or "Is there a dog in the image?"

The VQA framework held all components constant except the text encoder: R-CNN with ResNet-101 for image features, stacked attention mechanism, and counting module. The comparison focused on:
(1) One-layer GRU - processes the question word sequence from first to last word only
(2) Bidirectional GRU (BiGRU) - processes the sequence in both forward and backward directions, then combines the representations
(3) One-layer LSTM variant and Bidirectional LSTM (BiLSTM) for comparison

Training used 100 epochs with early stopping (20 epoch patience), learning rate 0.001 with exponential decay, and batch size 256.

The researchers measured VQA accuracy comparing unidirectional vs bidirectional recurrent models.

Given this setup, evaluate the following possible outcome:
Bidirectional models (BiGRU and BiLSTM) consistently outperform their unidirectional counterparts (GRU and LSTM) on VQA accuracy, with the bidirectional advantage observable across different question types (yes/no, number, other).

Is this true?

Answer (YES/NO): NO